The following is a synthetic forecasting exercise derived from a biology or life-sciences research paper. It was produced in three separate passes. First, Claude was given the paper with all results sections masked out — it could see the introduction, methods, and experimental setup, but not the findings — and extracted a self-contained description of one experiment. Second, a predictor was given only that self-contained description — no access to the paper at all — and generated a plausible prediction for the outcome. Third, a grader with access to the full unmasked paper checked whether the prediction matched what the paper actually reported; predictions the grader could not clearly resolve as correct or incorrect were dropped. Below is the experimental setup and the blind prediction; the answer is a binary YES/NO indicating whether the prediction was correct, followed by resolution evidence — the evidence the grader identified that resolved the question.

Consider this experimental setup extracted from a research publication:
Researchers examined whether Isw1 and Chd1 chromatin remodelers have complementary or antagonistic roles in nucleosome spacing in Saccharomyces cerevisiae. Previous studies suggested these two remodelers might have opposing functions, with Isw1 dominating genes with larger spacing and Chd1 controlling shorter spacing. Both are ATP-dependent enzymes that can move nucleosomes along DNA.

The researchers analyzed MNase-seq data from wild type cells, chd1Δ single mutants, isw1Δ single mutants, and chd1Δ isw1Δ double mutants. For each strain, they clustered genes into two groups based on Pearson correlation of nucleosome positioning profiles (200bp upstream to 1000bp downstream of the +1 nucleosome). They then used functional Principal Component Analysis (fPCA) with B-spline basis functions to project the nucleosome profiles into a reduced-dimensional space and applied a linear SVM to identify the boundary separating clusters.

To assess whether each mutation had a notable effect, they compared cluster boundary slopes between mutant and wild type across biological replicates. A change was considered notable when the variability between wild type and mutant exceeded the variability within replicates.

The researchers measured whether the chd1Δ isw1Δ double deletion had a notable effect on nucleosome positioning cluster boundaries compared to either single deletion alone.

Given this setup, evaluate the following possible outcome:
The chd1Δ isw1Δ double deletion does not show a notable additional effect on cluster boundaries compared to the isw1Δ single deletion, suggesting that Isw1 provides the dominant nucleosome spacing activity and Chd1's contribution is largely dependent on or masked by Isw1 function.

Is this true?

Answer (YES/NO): NO